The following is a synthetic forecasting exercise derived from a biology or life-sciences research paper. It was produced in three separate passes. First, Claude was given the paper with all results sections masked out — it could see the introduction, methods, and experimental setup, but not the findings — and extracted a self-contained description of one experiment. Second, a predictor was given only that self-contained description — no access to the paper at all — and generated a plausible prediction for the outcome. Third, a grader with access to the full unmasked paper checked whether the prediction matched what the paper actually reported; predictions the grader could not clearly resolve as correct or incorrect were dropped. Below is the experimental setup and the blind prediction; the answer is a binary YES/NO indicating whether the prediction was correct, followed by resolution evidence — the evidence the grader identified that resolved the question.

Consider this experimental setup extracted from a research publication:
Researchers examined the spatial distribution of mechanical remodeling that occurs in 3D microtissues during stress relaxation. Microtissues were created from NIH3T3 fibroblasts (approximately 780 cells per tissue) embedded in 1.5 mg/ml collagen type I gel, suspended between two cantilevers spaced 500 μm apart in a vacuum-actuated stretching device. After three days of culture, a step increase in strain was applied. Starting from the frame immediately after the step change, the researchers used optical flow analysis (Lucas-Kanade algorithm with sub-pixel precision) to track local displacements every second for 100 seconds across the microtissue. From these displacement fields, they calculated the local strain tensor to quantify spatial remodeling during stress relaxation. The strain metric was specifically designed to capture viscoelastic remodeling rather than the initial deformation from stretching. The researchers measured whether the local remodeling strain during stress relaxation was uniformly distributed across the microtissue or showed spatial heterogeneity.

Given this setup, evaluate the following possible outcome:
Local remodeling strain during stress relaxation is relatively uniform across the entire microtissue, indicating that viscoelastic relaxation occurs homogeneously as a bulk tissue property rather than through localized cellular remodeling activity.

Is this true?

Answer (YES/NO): NO